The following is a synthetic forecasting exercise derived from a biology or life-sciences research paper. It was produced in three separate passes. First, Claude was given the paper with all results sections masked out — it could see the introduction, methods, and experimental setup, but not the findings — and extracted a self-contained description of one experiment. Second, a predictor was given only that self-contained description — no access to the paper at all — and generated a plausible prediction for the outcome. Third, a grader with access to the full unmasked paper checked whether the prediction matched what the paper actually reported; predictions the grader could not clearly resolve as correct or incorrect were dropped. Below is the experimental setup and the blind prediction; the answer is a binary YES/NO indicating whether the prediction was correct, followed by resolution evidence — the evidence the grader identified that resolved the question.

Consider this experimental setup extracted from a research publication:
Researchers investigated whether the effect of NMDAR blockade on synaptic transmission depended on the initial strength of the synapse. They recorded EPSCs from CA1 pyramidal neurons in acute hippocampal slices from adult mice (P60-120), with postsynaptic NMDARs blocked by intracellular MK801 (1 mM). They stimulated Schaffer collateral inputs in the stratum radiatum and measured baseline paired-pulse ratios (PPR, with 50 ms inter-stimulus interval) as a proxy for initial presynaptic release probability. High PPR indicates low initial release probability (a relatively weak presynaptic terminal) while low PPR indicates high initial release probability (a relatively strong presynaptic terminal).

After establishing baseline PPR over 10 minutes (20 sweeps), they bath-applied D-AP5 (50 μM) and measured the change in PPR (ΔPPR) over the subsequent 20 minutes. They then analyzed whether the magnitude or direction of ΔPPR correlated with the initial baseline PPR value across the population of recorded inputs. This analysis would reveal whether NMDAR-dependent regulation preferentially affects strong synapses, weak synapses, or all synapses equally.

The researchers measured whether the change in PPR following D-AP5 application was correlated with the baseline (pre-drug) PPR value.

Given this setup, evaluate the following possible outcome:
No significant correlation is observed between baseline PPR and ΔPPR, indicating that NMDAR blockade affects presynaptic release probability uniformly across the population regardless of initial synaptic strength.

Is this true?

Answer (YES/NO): NO